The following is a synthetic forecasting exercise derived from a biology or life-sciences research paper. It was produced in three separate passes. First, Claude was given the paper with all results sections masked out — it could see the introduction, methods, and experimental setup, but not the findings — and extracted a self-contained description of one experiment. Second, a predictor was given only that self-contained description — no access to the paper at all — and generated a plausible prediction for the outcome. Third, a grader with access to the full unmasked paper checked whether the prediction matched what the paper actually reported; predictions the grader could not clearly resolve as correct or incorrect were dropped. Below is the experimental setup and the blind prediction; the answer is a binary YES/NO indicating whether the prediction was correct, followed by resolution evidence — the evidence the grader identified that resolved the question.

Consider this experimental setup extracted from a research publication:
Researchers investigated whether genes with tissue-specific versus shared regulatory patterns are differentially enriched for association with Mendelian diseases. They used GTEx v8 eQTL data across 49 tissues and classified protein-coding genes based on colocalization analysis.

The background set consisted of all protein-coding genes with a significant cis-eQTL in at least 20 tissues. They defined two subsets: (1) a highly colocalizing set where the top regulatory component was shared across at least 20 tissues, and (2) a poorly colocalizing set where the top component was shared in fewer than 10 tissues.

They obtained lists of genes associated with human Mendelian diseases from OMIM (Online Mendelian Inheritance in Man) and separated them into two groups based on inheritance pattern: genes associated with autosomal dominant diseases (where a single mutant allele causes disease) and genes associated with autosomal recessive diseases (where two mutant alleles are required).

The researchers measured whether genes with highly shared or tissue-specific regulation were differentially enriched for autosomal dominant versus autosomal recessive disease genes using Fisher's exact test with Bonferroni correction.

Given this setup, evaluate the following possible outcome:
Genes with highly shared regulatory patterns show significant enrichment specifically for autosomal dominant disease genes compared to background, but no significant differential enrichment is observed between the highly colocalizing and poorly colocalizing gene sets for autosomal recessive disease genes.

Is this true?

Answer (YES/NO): NO